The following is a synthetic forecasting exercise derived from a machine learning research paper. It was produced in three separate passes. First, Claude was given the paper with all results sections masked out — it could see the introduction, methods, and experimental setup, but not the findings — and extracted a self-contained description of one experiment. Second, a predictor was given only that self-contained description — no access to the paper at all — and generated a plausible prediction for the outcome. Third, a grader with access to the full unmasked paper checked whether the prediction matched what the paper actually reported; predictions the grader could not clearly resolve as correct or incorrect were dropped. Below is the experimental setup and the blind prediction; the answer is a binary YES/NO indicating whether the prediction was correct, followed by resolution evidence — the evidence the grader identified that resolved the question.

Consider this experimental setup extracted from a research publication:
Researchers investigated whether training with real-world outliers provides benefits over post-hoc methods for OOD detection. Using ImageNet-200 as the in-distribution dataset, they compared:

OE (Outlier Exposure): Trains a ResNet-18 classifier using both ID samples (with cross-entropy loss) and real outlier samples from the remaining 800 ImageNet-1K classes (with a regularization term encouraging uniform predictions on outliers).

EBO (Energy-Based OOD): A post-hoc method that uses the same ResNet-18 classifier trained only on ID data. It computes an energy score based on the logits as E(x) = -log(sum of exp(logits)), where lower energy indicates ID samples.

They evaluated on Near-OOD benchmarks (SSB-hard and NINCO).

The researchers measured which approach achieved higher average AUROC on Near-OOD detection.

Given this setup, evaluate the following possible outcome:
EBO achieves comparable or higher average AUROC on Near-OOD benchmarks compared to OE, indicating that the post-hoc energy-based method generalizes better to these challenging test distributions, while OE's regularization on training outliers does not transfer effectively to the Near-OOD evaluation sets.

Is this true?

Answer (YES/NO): NO